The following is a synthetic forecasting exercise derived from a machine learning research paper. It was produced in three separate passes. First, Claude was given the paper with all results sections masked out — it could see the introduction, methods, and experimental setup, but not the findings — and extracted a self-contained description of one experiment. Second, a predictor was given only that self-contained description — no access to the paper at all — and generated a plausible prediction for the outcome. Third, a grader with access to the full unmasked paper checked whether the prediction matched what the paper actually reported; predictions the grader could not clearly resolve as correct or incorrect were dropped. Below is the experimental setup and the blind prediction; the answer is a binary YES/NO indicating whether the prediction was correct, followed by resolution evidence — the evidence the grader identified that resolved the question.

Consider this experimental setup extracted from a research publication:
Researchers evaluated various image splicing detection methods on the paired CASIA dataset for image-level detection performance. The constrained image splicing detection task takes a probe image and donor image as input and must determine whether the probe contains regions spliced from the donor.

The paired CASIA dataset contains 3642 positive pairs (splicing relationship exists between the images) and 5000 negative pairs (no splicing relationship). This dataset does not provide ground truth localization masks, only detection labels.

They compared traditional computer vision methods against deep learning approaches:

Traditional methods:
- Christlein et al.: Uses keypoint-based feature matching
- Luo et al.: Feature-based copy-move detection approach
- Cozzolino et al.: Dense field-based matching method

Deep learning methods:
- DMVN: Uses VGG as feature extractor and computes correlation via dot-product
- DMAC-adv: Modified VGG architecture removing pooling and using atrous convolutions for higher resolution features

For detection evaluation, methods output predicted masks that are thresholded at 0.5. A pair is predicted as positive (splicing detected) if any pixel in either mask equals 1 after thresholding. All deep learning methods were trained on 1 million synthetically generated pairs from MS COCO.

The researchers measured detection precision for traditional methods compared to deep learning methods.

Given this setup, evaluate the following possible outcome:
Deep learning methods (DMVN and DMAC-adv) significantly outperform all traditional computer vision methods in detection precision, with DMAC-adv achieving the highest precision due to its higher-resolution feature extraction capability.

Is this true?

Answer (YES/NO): NO